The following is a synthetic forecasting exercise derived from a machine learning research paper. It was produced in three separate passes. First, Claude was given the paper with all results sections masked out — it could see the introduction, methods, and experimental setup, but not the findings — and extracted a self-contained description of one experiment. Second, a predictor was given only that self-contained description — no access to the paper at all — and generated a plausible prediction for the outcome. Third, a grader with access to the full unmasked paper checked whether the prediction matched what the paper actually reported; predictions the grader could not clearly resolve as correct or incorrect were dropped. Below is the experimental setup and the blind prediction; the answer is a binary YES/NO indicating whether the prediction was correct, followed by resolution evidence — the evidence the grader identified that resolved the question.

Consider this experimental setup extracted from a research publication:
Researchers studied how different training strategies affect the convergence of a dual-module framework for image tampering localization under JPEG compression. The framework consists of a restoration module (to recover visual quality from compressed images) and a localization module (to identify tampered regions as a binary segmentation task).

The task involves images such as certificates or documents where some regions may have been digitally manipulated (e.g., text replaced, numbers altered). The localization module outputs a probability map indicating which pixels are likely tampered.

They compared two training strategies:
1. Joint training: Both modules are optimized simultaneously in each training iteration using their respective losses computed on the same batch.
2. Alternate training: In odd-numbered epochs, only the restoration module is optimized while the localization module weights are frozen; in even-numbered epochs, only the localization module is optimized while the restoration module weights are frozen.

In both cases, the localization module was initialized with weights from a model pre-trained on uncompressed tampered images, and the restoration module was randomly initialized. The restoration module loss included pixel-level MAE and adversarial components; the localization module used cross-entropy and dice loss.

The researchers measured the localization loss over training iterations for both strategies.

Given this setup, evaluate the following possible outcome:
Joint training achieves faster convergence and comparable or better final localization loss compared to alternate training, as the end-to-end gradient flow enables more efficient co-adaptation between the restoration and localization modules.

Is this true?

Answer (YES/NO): NO